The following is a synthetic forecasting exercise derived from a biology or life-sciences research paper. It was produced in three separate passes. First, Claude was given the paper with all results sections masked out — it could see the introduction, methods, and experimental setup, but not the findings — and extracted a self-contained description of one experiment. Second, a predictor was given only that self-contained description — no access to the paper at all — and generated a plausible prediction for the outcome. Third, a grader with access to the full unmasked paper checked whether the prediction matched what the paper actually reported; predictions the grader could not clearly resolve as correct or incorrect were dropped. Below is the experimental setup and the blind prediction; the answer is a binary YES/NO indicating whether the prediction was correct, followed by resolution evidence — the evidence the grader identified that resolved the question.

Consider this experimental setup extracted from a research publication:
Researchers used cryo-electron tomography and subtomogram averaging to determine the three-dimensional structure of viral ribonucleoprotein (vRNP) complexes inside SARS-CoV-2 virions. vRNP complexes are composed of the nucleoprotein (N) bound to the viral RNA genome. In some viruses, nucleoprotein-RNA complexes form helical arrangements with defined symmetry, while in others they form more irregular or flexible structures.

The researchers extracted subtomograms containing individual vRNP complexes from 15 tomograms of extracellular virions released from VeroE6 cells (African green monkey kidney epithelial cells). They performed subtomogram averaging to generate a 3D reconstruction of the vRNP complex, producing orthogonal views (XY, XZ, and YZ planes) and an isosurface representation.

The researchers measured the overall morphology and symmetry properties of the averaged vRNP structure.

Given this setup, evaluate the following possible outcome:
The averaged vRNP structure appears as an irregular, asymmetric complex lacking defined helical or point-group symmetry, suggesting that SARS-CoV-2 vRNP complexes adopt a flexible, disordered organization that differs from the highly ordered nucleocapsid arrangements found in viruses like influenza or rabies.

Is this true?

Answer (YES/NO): NO